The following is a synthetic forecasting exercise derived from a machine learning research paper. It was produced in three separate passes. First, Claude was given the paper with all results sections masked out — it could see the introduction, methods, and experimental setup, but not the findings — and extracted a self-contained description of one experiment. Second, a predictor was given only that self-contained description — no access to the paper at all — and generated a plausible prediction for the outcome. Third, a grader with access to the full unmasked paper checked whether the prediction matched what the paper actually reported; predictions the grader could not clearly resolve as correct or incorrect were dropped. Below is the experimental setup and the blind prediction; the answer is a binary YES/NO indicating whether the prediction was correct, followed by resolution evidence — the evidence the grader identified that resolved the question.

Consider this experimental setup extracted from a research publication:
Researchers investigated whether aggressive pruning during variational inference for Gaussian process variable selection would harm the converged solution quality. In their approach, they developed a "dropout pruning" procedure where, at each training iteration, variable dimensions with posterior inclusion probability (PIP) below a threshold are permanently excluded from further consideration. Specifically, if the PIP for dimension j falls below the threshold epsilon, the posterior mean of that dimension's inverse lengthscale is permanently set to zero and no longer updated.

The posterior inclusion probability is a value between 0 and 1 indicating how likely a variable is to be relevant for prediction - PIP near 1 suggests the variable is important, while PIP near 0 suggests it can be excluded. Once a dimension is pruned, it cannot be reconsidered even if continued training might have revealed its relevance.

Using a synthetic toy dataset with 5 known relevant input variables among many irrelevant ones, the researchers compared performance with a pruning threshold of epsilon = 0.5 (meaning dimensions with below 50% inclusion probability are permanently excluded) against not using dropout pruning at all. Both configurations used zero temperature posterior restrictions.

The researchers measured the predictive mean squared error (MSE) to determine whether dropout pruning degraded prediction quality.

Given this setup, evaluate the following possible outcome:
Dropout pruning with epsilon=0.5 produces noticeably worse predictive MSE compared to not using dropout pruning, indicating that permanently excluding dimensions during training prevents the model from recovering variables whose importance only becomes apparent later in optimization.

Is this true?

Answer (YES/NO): NO